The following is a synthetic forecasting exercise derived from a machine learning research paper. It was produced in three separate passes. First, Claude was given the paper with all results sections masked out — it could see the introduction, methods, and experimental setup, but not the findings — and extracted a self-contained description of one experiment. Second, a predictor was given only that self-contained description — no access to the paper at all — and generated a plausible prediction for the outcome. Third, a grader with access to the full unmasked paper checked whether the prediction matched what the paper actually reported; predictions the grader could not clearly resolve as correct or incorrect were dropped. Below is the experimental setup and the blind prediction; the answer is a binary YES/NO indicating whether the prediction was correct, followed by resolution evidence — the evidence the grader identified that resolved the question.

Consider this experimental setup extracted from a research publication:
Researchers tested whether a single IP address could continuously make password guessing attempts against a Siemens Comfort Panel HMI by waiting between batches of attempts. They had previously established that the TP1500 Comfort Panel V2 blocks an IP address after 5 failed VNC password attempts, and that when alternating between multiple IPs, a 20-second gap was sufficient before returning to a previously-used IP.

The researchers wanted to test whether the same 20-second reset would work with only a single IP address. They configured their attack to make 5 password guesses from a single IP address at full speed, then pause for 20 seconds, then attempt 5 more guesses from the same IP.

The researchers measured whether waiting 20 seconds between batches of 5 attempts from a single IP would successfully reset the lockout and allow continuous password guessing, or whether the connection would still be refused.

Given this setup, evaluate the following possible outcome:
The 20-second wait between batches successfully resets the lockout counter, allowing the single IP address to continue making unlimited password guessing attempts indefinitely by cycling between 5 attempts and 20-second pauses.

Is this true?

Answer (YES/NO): NO